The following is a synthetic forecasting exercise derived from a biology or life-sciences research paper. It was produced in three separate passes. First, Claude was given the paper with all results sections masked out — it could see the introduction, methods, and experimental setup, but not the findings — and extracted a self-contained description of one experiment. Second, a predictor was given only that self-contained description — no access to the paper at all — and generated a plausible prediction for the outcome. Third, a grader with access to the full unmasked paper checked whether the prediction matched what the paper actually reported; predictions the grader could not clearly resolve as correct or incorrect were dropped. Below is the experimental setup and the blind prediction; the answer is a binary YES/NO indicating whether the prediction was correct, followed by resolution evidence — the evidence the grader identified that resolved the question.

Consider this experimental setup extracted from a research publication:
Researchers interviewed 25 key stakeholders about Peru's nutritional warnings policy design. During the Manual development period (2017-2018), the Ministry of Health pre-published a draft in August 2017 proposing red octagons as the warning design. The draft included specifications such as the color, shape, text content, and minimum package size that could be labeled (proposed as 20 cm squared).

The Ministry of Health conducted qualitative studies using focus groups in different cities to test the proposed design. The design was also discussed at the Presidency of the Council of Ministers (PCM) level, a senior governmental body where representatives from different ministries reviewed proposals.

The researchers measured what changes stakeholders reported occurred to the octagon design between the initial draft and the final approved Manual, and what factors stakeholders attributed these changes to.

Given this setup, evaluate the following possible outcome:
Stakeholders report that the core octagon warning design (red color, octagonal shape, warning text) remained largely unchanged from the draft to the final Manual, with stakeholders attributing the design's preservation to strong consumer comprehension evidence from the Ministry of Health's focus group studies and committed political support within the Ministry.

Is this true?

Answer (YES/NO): NO